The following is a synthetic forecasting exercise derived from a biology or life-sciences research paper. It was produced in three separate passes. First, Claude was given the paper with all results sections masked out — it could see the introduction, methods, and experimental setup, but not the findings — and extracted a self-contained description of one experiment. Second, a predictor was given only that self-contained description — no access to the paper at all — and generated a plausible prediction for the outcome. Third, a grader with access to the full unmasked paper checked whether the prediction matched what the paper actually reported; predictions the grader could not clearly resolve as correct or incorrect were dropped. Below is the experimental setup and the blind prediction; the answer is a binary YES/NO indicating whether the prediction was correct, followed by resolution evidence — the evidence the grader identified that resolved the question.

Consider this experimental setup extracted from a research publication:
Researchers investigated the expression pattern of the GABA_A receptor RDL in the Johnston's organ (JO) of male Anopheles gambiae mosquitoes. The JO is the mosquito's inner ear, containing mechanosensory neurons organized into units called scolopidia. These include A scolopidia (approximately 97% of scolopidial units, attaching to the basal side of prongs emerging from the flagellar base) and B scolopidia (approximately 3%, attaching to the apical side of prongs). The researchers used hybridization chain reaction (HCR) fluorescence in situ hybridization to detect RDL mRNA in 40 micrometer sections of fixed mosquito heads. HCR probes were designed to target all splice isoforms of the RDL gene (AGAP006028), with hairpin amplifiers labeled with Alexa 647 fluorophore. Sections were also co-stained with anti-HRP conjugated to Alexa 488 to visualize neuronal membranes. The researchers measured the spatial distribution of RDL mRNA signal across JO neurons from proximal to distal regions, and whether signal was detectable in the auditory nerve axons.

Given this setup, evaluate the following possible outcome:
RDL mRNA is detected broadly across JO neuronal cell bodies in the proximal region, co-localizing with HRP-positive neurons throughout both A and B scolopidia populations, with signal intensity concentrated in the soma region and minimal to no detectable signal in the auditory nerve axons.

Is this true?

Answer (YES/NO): NO